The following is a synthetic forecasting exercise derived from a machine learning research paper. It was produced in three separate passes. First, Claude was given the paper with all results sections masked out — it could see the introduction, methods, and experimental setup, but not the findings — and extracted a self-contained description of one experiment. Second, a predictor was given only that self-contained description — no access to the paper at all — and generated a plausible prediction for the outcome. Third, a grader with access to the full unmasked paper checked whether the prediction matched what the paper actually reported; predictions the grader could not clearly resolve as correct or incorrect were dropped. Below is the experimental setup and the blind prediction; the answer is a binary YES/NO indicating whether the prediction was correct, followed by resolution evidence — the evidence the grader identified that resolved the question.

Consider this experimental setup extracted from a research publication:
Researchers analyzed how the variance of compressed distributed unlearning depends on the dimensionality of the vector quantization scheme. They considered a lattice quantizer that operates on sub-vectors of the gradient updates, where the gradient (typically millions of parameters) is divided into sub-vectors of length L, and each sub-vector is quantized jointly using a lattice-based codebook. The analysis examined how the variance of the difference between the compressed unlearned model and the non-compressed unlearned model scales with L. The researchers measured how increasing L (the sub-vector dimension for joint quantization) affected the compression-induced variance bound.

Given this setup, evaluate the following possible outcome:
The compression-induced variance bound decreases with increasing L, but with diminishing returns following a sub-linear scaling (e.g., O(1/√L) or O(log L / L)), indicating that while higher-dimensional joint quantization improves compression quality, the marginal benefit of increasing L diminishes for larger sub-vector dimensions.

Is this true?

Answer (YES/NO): NO